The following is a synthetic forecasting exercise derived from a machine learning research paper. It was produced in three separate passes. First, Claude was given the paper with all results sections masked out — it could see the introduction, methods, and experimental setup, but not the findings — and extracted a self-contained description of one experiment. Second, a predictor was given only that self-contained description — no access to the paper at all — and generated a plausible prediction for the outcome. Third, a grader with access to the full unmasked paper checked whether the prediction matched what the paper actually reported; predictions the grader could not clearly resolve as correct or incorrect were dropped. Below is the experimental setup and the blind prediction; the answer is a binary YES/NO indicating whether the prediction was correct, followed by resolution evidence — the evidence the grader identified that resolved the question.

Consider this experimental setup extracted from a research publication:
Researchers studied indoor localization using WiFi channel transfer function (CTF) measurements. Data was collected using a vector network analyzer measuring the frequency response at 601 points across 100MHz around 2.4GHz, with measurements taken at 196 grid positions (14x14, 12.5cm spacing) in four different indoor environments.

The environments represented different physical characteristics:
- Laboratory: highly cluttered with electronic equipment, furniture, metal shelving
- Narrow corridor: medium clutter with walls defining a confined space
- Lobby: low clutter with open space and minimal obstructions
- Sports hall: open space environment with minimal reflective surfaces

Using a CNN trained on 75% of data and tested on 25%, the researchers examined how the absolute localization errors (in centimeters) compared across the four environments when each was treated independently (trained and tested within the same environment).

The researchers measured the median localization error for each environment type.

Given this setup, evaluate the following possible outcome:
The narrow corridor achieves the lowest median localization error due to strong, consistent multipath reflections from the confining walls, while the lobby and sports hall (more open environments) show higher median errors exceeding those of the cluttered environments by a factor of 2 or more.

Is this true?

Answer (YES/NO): NO